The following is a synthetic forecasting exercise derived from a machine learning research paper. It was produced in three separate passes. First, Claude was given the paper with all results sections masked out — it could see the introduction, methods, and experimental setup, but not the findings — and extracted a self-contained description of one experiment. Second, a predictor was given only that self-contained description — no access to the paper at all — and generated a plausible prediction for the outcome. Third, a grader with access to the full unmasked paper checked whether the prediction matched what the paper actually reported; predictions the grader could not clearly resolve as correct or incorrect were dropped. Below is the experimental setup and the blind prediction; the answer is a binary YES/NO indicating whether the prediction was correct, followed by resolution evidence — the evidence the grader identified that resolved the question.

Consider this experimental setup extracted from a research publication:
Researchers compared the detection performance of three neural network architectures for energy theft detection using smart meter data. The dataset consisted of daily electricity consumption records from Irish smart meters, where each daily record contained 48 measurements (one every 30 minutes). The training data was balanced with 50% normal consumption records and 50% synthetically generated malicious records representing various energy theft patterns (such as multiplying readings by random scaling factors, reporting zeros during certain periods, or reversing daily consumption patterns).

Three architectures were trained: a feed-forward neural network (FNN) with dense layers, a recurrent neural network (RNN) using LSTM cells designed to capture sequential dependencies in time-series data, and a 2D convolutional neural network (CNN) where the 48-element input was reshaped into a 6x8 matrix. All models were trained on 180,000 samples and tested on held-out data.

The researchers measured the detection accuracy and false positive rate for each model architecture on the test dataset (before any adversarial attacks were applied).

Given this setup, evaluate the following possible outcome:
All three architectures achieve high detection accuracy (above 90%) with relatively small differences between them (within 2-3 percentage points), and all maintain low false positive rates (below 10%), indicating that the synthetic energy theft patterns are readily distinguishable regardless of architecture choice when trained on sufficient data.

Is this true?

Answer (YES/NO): NO